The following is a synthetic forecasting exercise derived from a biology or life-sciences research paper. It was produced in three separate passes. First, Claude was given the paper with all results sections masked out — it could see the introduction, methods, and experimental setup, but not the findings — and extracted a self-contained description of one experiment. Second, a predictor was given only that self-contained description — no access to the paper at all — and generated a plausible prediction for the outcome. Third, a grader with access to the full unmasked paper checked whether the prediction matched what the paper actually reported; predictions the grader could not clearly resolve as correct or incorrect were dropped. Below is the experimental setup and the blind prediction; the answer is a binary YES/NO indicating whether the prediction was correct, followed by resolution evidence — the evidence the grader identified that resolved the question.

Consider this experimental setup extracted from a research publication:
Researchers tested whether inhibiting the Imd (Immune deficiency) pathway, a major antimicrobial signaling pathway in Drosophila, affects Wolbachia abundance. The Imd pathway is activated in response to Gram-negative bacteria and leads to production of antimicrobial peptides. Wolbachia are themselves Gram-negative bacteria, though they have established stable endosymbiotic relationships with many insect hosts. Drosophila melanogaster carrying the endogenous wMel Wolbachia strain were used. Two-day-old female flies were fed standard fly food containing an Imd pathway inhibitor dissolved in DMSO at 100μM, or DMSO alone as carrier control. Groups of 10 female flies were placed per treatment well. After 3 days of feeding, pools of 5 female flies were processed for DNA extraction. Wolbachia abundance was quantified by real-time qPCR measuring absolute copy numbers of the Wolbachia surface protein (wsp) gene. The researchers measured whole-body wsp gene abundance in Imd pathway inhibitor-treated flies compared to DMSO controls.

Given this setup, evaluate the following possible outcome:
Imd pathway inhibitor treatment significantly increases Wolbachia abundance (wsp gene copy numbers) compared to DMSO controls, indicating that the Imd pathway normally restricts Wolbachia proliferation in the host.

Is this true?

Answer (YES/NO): YES